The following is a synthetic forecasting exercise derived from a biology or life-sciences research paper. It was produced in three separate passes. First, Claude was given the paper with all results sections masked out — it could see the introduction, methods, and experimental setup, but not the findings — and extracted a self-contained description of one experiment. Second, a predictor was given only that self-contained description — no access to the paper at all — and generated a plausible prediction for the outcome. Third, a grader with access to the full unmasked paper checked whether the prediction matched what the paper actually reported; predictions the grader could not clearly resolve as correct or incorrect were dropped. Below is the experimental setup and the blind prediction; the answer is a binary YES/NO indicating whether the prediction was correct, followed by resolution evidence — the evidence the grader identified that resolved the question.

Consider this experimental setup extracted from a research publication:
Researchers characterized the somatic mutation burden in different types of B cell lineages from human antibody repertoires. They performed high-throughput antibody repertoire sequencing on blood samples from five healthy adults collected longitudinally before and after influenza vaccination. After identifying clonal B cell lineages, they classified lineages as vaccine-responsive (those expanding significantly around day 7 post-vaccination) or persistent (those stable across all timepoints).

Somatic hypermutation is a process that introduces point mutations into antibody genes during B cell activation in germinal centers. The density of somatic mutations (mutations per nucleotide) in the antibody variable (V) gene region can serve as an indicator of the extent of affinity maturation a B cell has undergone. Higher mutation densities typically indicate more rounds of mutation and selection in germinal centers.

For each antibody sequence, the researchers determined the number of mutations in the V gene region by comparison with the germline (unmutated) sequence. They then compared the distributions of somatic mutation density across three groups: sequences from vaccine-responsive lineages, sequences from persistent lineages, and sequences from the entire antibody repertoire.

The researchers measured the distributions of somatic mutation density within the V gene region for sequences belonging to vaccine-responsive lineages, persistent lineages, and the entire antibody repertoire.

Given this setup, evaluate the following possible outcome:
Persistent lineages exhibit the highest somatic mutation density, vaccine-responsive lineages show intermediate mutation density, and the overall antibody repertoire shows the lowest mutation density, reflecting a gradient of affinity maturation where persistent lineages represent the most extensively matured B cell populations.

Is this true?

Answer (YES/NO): NO